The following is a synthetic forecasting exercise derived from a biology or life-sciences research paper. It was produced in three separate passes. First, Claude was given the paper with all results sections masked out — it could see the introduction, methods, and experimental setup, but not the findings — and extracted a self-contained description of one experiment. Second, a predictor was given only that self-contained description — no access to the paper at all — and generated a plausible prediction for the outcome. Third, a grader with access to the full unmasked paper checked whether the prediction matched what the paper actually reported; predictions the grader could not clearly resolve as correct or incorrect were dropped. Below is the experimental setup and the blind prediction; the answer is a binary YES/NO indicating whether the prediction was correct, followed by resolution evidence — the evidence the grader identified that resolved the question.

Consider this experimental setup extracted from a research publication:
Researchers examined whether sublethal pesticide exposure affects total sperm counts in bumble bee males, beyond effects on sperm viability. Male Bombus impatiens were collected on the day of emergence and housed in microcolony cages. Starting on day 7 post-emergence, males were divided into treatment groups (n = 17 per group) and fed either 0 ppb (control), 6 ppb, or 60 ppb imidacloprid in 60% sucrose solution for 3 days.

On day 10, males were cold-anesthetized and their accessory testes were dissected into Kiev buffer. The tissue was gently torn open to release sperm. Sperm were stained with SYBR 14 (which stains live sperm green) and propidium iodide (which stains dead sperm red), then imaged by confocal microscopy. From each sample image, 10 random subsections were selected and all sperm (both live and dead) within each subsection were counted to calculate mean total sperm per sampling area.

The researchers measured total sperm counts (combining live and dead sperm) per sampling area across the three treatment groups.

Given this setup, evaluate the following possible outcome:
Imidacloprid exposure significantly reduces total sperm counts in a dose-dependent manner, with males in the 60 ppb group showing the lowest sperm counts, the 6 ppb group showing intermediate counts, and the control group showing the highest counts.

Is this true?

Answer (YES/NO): NO